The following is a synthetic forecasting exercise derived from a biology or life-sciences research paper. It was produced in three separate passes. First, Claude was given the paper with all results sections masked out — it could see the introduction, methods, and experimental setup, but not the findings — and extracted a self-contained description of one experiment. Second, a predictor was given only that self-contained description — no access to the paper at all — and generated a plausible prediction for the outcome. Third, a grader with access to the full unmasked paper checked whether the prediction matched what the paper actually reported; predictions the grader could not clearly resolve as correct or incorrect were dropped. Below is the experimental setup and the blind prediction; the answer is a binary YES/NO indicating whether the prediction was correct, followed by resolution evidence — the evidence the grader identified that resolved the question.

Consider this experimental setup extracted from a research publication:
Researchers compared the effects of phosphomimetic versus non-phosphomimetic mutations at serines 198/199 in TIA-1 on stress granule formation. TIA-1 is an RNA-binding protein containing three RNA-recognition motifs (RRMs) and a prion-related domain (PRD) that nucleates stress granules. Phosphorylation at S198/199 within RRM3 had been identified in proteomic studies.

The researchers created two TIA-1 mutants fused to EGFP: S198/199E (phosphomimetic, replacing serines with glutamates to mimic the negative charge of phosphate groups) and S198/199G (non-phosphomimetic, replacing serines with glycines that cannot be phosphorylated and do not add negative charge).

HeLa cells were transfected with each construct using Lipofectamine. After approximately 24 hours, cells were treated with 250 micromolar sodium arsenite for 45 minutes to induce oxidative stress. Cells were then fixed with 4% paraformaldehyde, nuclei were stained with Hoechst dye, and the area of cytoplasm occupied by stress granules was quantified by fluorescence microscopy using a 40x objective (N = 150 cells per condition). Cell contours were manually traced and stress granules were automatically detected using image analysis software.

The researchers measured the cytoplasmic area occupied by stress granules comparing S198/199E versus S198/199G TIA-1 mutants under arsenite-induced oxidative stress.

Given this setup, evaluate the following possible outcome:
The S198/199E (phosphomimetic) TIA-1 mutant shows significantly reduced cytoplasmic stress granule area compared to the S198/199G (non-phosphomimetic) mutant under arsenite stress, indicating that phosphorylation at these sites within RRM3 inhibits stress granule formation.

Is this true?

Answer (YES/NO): NO